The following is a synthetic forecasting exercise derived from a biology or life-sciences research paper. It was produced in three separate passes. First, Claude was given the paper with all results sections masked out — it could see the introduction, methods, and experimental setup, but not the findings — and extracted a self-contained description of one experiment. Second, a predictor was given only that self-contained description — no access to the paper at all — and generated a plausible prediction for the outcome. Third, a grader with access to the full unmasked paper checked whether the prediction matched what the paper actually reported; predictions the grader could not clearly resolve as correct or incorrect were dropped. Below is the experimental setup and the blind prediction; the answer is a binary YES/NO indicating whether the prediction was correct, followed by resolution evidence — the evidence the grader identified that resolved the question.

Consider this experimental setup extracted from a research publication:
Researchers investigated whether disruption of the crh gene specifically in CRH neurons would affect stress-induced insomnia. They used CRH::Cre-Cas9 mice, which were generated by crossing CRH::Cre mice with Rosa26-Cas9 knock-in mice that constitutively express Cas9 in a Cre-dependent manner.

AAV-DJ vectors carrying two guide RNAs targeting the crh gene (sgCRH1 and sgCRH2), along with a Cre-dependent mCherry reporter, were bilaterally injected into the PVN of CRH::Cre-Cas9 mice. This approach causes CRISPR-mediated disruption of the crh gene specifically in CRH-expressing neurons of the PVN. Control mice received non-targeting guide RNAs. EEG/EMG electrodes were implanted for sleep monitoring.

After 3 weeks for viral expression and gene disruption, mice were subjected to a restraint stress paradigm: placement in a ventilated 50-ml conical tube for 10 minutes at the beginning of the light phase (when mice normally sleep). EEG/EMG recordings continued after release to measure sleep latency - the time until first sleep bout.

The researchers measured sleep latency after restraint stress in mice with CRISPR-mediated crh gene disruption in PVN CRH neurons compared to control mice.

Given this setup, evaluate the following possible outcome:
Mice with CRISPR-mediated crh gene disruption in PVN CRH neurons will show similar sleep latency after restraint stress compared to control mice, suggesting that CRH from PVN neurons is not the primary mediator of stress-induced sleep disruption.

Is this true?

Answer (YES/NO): NO